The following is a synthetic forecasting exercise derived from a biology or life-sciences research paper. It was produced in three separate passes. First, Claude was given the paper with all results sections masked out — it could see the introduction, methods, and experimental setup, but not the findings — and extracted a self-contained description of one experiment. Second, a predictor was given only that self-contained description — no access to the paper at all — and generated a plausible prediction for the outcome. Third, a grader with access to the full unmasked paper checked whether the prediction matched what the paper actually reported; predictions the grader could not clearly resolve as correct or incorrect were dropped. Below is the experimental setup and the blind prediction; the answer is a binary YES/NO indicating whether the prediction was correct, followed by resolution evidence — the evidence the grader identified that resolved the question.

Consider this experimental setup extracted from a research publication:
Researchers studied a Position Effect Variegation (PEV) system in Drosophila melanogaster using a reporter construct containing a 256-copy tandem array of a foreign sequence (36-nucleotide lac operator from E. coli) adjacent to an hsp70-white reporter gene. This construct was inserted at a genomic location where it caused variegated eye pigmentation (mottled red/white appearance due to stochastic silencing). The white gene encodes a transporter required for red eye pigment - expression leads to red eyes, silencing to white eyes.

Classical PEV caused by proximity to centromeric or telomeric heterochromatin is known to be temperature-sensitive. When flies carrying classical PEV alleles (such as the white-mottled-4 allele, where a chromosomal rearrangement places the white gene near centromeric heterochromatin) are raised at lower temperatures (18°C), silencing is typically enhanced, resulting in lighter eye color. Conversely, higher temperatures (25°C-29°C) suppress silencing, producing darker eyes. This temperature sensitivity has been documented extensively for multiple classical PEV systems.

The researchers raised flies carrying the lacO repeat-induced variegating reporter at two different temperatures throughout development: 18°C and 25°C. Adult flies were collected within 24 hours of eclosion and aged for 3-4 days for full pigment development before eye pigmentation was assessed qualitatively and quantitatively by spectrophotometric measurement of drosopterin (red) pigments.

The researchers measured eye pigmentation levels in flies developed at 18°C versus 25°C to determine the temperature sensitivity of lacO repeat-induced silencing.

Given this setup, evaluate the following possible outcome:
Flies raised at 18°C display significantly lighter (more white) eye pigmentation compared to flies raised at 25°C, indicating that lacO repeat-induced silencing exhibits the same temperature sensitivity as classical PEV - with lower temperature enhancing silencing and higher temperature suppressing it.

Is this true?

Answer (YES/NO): NO